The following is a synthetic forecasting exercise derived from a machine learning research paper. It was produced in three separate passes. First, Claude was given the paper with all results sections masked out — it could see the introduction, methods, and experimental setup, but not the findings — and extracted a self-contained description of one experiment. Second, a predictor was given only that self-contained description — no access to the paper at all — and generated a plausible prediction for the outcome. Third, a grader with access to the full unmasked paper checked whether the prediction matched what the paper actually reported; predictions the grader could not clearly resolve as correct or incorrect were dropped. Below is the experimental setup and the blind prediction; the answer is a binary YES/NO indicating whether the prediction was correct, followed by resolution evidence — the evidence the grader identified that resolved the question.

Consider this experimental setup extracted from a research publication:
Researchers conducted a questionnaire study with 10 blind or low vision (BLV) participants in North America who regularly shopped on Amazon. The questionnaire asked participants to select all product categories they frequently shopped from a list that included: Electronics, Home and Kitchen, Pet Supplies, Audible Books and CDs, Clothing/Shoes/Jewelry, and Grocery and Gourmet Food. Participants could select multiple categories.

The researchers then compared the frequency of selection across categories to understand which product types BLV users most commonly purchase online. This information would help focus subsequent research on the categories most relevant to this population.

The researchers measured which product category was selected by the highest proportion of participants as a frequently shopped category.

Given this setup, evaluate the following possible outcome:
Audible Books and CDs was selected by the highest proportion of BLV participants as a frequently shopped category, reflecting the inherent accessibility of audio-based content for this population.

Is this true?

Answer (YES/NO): NO